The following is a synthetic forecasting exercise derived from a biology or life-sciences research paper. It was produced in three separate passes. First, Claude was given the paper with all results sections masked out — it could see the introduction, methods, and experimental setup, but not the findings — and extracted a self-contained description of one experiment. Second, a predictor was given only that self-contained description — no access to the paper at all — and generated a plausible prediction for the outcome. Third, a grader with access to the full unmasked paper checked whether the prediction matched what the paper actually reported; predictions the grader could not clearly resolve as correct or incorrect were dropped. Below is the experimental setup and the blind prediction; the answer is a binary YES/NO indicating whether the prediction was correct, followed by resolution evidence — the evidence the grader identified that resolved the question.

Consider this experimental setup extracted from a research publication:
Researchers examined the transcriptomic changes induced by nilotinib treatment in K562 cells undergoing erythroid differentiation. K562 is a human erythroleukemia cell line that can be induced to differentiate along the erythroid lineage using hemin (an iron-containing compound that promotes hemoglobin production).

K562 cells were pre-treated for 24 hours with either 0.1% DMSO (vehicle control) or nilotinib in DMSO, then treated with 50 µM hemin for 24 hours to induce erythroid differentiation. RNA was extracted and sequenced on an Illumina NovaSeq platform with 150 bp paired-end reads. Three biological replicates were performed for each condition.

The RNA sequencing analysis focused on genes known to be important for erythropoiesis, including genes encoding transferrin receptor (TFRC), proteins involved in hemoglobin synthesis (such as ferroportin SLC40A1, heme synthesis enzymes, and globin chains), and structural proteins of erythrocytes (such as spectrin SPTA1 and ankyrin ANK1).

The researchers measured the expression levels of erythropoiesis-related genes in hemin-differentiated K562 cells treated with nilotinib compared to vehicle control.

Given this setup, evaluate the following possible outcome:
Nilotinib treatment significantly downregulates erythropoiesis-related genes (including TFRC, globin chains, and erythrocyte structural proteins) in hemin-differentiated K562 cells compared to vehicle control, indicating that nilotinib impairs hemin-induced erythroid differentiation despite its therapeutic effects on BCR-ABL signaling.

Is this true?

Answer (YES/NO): NO